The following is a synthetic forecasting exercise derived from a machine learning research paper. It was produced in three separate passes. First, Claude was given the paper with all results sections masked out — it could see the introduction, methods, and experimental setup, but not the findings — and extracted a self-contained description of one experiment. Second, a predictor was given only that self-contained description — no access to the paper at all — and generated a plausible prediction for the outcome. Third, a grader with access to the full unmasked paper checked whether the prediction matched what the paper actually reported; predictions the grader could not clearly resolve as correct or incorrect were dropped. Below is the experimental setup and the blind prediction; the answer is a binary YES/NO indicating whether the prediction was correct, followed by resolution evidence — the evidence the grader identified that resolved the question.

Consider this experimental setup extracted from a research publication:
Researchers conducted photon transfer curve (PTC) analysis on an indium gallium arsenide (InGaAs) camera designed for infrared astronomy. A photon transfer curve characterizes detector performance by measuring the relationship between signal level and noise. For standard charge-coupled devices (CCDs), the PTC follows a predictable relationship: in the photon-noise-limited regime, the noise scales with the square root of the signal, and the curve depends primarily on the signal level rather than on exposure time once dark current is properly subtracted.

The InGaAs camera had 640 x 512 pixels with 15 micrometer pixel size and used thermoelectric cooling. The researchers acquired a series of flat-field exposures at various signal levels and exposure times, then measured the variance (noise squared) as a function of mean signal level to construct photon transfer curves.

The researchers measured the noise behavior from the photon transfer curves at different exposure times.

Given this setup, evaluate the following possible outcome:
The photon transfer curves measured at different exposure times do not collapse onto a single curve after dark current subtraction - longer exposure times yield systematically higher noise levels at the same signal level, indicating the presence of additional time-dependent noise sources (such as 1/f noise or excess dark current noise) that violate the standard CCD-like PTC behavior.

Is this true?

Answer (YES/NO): YES